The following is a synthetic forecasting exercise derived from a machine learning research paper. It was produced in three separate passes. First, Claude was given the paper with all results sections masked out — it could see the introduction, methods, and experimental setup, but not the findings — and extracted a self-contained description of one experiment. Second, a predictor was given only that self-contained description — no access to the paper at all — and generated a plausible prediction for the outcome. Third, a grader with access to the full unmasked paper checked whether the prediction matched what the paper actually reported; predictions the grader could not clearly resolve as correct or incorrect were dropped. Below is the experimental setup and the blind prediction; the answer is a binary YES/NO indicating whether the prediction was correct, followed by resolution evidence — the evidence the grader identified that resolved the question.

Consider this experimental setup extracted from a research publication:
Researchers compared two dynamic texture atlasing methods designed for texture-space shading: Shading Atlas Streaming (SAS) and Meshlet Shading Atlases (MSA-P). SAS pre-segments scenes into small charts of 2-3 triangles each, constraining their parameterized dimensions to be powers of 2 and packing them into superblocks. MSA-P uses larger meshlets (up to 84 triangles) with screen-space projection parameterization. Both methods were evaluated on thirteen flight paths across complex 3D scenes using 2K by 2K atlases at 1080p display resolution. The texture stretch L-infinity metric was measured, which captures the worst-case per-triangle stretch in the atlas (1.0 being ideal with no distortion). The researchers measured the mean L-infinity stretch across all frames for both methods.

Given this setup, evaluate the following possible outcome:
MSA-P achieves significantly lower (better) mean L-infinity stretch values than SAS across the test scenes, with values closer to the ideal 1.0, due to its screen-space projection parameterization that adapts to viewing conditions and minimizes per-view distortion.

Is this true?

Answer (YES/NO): YES